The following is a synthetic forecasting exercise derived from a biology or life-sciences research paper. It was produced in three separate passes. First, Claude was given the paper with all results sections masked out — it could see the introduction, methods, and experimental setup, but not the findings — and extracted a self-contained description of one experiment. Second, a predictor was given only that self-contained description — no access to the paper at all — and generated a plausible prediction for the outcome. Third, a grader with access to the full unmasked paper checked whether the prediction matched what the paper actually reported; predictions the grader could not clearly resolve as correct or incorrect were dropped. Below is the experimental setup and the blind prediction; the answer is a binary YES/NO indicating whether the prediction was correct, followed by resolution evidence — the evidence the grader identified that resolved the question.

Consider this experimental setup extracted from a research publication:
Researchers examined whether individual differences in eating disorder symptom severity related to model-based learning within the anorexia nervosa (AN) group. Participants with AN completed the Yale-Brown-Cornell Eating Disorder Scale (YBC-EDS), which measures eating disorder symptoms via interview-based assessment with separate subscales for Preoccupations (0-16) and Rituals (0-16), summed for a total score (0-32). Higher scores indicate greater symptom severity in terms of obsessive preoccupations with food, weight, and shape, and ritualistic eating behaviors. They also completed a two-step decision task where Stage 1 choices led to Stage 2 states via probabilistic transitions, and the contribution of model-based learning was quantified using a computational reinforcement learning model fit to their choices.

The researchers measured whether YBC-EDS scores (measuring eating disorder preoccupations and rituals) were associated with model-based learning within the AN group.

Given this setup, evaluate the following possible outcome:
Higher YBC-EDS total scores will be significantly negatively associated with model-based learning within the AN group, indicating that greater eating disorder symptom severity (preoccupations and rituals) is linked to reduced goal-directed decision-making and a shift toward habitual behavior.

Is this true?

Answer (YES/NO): NO